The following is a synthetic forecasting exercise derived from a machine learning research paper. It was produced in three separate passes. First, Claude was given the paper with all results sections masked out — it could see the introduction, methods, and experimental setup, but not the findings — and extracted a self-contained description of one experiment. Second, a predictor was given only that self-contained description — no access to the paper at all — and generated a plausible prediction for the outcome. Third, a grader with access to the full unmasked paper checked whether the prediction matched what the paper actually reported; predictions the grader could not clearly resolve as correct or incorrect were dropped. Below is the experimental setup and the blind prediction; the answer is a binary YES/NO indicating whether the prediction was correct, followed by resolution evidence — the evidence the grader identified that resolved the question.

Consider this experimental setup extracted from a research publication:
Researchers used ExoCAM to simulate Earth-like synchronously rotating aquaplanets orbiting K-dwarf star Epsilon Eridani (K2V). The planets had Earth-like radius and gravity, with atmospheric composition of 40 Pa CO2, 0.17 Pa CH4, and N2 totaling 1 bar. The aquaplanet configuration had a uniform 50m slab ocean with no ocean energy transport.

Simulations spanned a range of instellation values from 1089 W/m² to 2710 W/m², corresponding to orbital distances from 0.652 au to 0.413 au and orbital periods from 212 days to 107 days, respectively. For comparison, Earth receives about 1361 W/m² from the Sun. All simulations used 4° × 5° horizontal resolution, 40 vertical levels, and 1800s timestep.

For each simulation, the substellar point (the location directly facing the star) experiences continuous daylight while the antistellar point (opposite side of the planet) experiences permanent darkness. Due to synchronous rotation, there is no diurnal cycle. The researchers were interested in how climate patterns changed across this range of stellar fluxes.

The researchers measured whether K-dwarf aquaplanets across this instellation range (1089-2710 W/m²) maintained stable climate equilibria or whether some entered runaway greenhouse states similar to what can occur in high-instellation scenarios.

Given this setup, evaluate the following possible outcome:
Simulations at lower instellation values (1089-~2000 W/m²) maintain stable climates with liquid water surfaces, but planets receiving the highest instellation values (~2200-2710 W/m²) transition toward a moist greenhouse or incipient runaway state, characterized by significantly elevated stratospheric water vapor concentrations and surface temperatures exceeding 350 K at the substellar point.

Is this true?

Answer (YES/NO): NO